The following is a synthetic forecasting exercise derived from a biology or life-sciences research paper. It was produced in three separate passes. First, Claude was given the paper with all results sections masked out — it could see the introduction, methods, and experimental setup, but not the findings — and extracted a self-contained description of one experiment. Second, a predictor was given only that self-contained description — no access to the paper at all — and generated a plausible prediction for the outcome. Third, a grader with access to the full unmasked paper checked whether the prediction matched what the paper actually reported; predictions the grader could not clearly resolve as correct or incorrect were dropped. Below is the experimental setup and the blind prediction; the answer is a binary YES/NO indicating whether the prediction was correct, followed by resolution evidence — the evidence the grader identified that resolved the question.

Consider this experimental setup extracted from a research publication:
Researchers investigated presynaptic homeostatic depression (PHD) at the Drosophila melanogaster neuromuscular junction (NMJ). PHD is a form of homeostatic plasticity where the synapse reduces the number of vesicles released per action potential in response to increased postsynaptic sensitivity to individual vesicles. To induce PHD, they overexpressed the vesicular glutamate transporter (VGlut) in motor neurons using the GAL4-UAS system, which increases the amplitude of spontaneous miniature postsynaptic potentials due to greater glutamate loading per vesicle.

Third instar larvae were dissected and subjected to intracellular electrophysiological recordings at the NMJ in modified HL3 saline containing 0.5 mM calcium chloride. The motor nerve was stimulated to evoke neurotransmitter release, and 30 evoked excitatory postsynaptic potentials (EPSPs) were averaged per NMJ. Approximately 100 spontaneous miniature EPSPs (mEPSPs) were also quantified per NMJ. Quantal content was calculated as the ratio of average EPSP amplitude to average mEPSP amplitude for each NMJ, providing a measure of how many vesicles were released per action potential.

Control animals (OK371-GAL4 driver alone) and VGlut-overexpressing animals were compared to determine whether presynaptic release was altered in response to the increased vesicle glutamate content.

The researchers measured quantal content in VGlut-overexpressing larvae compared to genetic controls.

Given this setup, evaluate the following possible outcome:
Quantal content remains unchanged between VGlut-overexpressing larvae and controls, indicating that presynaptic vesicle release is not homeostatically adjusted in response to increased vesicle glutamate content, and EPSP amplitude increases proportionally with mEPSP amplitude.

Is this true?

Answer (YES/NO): NO